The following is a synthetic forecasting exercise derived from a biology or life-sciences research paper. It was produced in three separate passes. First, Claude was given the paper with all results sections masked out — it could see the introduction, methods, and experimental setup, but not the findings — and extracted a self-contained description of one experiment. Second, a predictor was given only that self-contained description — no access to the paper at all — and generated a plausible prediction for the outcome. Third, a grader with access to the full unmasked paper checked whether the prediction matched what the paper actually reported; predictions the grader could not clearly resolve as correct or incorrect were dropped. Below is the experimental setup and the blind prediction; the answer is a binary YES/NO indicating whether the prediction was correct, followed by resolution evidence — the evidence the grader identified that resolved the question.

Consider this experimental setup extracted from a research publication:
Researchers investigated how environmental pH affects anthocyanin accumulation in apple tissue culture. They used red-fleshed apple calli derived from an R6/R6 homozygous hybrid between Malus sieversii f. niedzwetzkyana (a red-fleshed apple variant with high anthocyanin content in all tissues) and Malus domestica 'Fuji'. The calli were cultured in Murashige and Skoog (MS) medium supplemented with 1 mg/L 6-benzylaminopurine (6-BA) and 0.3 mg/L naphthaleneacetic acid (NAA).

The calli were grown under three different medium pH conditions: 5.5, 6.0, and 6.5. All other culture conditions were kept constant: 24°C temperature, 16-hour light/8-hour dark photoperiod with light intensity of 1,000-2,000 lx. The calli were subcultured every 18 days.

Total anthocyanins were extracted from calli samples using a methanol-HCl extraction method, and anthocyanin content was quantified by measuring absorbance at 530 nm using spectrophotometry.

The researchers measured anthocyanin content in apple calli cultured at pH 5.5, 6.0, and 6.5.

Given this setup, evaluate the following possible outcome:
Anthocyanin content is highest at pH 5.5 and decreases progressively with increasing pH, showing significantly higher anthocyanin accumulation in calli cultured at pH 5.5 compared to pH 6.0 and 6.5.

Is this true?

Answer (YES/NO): NO